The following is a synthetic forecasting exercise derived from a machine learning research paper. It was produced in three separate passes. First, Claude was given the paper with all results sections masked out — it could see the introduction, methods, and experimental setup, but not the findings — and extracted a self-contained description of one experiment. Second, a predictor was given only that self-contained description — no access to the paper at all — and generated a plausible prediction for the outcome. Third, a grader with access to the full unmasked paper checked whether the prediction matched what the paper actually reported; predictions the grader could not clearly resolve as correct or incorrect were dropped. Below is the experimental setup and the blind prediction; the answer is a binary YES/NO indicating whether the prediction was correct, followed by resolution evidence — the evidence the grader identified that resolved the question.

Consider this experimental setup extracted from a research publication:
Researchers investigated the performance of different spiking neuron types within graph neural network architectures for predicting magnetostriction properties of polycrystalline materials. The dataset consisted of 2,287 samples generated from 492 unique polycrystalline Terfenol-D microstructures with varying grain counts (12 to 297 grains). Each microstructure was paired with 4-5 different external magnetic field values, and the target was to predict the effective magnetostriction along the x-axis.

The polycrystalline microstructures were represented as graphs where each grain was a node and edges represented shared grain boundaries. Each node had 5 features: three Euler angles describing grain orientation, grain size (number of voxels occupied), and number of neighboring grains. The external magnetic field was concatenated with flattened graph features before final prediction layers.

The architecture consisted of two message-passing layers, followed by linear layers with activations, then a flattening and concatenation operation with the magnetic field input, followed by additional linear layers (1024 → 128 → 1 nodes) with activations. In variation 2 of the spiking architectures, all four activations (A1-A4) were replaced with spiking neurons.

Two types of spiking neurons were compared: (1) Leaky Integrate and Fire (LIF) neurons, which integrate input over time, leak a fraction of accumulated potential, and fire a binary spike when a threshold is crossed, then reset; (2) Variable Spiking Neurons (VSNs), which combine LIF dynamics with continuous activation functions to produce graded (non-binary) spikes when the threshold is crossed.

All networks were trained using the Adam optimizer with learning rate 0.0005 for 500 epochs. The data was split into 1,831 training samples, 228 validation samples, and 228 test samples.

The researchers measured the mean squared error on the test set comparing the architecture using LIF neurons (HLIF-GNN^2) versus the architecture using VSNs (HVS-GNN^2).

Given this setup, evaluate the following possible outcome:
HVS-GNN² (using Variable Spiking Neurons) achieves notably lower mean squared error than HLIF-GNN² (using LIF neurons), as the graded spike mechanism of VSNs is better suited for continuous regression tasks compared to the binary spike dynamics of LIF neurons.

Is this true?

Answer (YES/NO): YES